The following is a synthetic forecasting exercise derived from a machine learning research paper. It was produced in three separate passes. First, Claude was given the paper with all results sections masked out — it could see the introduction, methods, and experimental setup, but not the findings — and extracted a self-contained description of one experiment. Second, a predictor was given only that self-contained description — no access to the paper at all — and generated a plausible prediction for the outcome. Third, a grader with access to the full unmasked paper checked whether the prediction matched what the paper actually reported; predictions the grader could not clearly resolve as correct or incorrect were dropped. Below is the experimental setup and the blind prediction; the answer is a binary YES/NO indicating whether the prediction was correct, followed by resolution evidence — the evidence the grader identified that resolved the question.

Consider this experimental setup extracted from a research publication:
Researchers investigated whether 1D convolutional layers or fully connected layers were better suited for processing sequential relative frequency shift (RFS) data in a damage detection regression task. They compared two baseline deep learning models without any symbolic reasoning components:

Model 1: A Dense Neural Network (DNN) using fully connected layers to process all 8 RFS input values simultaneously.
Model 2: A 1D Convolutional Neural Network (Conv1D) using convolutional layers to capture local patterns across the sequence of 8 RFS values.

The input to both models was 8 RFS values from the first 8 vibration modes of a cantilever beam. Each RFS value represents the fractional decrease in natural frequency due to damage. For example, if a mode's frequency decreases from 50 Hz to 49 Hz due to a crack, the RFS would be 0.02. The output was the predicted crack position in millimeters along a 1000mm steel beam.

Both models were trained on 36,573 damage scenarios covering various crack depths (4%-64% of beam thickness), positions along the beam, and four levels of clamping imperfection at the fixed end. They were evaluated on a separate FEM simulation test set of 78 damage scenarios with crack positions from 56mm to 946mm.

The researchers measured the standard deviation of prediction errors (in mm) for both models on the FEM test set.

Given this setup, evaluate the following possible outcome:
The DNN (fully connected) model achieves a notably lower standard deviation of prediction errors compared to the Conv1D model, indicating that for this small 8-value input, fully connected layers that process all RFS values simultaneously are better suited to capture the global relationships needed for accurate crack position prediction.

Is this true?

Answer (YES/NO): NO